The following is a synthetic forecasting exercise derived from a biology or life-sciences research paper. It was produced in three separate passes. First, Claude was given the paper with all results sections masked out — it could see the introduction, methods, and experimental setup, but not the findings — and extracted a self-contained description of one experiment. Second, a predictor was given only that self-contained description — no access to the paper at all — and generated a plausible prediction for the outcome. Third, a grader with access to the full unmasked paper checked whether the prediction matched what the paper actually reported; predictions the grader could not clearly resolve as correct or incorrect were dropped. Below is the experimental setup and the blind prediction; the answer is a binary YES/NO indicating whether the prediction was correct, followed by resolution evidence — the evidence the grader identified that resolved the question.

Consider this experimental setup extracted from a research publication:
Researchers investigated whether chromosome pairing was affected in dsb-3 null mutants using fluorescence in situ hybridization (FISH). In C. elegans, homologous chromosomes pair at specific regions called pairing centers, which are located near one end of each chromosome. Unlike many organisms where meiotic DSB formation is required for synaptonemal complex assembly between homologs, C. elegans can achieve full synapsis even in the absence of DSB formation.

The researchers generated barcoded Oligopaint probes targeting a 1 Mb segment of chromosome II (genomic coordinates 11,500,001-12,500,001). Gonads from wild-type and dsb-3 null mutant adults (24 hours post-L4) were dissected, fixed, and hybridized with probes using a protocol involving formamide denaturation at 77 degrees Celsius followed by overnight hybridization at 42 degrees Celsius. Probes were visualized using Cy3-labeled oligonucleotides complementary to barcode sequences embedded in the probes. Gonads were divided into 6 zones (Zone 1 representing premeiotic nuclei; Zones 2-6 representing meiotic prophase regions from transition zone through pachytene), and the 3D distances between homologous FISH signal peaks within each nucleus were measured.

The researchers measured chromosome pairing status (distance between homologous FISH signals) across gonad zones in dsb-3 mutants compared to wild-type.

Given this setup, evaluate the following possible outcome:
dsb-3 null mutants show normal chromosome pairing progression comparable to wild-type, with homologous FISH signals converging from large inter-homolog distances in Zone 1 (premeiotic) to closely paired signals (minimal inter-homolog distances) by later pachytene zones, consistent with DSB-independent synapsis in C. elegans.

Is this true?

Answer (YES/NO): YES